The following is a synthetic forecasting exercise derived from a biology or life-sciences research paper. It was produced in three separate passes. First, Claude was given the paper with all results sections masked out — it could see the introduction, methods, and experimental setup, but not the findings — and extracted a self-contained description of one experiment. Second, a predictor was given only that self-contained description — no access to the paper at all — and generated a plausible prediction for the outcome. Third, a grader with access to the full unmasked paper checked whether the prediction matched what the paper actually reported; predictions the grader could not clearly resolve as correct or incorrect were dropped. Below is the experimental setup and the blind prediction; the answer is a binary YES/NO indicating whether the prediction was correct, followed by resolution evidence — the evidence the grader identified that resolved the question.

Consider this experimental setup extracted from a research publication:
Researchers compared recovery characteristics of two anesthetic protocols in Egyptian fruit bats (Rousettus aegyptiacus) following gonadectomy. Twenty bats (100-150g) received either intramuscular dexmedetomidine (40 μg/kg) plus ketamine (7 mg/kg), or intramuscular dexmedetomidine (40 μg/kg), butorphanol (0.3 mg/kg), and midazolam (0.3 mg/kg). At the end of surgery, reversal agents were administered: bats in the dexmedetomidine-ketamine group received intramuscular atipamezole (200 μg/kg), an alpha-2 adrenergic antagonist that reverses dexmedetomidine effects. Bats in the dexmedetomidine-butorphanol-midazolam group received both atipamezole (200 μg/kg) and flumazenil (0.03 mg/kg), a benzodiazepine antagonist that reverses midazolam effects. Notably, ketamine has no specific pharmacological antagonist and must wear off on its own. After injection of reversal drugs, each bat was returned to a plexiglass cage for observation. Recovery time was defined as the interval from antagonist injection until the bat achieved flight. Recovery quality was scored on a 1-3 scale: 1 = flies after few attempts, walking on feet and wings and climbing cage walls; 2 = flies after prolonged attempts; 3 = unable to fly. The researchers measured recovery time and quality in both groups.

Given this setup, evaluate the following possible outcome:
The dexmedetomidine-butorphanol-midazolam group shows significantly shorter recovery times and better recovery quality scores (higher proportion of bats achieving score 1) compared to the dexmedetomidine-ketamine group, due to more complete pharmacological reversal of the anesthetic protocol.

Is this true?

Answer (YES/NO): NO